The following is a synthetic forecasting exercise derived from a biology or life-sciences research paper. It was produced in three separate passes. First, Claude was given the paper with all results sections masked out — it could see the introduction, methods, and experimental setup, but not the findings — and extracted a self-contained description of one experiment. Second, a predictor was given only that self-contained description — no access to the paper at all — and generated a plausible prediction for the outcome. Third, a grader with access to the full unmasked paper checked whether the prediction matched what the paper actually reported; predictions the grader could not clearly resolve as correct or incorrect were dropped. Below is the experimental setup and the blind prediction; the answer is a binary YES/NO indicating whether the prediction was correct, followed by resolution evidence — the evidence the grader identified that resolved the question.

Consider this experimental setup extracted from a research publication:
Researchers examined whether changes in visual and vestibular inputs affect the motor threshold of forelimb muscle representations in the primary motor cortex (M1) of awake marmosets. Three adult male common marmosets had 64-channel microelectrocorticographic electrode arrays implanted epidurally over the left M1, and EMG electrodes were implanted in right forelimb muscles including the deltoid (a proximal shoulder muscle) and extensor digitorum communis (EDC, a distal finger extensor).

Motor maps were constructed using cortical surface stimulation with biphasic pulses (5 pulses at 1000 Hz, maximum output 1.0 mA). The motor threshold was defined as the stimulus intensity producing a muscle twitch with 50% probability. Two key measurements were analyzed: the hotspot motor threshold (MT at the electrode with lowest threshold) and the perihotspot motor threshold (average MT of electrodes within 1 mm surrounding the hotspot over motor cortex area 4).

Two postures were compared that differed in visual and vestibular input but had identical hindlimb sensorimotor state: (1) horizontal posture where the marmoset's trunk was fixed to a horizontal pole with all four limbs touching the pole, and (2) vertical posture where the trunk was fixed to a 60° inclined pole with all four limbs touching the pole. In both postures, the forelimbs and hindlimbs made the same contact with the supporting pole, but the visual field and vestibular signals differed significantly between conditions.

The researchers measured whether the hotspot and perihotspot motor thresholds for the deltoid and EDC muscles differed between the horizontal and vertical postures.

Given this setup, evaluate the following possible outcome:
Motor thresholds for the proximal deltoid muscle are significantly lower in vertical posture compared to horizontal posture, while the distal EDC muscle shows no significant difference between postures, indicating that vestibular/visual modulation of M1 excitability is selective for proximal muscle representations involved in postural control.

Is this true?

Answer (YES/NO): NO